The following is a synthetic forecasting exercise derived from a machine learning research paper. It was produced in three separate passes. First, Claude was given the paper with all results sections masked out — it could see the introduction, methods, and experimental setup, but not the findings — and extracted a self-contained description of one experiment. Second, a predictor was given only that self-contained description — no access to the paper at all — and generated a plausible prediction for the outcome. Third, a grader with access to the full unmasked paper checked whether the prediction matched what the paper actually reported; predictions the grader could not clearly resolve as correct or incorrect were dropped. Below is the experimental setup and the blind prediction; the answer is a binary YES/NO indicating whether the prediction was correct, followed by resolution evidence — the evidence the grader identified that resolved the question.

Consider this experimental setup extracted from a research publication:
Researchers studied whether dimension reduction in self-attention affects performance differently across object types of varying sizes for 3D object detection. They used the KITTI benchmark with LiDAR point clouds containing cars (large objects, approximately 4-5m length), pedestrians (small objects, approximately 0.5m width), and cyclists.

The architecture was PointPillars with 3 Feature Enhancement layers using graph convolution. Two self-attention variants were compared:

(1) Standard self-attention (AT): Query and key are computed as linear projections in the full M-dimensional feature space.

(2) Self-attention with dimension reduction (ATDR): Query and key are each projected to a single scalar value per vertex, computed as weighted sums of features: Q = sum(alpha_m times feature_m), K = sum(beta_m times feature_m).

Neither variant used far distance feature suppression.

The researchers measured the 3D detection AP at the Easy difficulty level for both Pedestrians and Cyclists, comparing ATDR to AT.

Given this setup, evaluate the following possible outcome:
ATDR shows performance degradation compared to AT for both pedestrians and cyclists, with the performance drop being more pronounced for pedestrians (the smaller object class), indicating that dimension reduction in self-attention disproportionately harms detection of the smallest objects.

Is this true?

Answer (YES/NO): NO